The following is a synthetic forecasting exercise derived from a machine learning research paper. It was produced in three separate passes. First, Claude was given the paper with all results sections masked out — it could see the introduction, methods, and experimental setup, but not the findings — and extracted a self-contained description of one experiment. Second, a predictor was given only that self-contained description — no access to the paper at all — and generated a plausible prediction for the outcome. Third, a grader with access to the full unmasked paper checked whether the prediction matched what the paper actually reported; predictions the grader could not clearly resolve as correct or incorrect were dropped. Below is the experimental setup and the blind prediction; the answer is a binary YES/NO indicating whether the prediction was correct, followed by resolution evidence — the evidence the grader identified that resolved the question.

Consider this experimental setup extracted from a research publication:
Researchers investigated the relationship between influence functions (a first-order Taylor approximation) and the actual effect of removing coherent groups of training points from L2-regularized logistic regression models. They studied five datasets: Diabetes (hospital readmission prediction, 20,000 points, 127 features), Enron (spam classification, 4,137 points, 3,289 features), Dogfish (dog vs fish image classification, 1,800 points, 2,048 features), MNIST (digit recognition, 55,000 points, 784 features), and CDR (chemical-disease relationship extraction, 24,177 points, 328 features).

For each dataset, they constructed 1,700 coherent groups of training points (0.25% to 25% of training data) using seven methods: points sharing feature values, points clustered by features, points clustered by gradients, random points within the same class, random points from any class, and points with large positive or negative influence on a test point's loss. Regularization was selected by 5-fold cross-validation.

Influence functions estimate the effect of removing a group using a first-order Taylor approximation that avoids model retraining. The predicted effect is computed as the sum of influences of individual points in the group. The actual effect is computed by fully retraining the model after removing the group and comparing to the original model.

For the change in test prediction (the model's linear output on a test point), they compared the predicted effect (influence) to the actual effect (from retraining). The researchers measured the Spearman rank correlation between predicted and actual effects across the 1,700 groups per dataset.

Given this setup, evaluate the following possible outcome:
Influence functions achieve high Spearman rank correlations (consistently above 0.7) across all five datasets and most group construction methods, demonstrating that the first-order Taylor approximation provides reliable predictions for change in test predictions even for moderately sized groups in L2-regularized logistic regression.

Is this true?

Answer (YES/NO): YES